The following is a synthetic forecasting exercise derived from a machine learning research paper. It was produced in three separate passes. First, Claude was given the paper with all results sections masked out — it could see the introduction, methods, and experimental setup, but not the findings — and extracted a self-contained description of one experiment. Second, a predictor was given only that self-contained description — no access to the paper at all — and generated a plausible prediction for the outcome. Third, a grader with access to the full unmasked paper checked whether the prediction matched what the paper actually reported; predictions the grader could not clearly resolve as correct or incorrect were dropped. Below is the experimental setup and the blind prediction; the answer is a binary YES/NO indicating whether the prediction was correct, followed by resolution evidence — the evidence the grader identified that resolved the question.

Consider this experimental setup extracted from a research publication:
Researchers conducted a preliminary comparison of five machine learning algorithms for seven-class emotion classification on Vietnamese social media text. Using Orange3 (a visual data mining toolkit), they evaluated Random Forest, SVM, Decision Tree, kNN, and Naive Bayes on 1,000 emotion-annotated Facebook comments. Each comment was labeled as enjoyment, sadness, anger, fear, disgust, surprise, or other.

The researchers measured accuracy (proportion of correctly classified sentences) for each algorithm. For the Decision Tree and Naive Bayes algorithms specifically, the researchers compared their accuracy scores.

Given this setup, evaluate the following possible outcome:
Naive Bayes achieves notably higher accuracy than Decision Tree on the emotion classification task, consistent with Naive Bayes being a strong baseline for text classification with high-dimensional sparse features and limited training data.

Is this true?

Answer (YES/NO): NO